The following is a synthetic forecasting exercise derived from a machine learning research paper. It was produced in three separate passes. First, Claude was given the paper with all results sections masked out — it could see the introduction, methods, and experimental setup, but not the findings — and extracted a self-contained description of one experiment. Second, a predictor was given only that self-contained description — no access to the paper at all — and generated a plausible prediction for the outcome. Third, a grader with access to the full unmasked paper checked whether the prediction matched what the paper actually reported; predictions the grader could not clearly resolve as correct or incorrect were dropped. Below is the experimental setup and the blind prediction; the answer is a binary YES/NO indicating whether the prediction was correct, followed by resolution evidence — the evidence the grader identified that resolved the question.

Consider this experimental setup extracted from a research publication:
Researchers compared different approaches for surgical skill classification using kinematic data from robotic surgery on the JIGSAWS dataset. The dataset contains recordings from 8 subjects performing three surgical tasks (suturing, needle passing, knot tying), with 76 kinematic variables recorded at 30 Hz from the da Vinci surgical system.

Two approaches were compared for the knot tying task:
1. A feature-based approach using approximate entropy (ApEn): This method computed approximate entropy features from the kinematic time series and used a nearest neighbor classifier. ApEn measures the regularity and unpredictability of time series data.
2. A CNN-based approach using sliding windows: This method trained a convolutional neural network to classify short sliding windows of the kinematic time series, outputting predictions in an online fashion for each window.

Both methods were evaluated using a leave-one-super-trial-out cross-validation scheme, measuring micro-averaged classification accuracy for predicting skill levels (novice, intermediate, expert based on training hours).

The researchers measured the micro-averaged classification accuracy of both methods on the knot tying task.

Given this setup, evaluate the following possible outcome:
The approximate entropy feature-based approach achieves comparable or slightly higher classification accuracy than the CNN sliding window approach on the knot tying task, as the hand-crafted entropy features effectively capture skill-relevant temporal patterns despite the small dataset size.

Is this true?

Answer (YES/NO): NO